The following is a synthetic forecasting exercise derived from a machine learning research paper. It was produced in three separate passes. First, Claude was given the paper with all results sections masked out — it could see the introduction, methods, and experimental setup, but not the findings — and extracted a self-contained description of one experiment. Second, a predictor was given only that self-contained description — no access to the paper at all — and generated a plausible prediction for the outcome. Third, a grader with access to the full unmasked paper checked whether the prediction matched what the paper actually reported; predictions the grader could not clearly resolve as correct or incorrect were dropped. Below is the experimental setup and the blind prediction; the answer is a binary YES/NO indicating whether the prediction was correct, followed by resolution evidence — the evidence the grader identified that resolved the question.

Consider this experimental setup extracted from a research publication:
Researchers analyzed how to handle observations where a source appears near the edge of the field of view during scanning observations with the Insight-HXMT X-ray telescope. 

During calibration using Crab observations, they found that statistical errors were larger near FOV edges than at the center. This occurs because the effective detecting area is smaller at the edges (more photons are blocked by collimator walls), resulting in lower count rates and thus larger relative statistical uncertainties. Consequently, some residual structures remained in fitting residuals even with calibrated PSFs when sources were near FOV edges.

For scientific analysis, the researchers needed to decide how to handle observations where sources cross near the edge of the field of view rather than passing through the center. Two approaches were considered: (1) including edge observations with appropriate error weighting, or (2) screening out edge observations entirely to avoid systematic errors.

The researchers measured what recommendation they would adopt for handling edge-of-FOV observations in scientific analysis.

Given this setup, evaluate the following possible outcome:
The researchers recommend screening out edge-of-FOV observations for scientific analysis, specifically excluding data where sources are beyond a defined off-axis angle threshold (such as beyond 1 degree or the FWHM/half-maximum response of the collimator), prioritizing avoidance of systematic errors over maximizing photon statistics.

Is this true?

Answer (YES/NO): NO